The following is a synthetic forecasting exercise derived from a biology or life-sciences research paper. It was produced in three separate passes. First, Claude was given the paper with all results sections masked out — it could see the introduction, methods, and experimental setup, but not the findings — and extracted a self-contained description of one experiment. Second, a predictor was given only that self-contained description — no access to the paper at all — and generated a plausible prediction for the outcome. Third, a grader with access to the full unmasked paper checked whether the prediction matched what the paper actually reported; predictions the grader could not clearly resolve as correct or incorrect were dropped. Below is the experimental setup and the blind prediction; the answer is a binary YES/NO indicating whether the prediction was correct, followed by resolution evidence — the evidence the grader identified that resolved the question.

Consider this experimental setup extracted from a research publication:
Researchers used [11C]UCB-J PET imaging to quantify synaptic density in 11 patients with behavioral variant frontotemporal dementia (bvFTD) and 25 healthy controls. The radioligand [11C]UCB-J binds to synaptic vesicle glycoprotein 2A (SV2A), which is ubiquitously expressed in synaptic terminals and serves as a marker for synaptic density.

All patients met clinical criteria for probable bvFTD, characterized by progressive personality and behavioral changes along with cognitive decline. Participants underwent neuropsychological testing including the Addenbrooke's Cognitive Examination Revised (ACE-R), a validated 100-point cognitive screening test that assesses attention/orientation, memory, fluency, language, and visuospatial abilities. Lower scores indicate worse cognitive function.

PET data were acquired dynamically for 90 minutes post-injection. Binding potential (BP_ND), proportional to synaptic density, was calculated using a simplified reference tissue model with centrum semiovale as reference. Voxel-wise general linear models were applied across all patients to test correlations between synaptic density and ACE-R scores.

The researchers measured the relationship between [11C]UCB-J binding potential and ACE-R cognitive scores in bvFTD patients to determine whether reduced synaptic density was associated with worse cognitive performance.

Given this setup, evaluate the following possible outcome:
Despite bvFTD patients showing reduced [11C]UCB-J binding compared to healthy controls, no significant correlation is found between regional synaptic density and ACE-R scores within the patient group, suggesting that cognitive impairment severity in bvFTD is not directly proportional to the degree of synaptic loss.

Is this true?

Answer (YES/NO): NO